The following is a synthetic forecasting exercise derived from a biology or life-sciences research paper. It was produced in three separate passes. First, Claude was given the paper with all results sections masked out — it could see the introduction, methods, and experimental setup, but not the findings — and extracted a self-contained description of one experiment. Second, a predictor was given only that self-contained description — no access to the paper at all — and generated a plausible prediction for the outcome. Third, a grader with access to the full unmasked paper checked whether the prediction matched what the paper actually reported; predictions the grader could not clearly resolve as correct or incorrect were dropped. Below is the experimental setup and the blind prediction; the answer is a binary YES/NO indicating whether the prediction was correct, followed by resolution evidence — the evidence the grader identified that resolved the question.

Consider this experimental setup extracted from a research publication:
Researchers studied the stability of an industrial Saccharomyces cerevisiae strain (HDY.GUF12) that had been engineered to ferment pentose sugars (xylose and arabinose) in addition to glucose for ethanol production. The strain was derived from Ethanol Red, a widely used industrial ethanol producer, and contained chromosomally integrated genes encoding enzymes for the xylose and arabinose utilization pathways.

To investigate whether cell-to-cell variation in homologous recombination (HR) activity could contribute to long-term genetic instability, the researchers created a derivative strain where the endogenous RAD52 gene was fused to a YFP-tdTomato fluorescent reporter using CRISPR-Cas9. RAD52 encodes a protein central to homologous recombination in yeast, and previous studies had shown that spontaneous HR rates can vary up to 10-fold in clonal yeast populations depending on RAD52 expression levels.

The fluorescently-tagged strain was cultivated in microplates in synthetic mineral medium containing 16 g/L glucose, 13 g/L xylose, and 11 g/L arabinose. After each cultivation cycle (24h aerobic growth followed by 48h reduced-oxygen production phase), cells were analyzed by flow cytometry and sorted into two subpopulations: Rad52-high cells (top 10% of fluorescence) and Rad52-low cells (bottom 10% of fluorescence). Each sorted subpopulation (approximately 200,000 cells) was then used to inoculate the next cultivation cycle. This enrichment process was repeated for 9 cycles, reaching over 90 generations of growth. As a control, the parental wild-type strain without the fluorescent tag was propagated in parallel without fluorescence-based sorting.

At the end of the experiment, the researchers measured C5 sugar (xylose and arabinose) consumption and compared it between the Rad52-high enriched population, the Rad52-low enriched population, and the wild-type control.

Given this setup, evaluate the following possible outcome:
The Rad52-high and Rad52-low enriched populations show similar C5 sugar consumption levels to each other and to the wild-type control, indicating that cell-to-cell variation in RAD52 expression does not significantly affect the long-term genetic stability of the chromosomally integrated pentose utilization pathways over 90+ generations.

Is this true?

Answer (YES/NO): YES